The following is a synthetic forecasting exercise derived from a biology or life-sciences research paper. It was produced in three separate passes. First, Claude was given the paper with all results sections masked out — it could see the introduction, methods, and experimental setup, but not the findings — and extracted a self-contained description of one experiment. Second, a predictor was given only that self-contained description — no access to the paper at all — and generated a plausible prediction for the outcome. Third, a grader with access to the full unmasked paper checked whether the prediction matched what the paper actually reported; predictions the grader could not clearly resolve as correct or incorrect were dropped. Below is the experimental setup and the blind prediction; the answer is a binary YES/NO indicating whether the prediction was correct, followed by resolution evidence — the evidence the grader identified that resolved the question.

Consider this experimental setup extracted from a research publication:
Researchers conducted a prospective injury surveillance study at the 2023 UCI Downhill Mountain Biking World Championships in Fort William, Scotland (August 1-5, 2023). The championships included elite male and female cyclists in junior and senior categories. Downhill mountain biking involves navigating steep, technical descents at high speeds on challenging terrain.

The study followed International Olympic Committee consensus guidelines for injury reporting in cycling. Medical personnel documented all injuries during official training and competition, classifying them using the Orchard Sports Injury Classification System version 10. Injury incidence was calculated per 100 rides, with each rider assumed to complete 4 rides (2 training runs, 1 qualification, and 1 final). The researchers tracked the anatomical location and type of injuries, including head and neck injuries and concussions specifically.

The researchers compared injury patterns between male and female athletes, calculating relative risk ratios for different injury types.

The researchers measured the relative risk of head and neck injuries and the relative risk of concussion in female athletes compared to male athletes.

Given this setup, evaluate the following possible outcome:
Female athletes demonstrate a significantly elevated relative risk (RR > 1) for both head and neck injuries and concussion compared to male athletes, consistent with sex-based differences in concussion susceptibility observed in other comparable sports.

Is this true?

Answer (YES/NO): YES